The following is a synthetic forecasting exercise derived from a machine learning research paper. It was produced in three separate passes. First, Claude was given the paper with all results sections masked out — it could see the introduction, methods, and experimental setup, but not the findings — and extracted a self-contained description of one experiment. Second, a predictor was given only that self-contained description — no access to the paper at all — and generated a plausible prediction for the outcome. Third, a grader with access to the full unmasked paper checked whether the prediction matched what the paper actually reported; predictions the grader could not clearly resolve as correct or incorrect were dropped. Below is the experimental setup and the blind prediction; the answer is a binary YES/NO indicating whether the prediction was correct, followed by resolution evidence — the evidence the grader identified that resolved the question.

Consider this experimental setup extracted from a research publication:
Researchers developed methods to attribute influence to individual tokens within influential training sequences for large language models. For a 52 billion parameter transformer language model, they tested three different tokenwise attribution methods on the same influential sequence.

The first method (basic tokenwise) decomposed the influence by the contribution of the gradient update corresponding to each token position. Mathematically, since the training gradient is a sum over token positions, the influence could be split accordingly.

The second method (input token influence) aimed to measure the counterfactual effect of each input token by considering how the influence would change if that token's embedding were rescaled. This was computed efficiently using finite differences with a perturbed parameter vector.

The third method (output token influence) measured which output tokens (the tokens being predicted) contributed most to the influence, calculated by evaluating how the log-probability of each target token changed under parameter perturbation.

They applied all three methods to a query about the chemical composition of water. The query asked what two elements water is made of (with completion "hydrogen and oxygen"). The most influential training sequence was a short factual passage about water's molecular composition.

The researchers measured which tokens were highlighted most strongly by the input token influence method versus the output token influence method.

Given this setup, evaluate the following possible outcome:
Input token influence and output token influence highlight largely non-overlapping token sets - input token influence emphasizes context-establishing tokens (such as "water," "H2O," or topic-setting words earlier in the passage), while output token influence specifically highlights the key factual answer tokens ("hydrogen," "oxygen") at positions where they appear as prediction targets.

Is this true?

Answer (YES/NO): YES